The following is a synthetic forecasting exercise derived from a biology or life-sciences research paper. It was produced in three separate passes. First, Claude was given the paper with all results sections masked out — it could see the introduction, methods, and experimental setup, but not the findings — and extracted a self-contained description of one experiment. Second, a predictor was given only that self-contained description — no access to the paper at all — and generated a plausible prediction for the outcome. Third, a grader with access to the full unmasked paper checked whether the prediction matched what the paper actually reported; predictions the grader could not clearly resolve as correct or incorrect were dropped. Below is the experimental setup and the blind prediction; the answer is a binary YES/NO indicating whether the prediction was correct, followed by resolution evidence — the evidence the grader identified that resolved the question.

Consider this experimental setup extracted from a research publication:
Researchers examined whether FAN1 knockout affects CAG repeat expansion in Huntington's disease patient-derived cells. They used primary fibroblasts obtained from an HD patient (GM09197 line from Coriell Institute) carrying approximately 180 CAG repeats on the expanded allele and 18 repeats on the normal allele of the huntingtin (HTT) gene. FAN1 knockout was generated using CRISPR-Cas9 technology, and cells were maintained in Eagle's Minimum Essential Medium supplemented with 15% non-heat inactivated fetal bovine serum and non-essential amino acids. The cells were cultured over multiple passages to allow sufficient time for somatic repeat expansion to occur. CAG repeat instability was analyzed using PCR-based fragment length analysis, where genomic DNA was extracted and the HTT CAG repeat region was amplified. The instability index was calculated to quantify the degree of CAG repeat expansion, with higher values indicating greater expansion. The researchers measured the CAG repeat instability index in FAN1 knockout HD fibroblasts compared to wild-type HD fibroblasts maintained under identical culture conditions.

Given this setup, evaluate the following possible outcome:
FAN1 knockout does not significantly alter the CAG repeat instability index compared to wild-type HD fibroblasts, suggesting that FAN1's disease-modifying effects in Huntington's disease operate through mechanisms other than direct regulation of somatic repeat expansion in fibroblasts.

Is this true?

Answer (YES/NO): NO